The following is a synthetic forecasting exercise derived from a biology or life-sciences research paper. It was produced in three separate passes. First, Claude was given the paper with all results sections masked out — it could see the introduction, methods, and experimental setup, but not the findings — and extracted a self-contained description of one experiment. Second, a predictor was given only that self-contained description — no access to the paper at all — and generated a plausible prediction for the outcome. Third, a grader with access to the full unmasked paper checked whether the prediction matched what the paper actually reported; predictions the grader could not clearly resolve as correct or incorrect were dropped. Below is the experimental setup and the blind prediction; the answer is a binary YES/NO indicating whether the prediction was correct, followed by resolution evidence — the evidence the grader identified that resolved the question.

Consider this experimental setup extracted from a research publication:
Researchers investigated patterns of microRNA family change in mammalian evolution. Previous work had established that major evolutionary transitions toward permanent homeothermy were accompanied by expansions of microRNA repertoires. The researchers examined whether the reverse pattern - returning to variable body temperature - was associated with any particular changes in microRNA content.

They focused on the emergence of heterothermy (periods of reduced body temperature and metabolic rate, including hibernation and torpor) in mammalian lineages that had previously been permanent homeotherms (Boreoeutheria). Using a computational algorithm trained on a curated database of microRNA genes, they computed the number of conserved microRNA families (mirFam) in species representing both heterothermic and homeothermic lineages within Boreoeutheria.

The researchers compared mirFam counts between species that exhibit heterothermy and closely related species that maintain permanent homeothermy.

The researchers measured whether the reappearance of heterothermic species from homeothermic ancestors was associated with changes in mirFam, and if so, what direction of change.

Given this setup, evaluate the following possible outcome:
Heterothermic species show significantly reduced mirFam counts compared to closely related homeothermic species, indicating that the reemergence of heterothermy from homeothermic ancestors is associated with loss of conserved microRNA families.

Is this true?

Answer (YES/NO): YES